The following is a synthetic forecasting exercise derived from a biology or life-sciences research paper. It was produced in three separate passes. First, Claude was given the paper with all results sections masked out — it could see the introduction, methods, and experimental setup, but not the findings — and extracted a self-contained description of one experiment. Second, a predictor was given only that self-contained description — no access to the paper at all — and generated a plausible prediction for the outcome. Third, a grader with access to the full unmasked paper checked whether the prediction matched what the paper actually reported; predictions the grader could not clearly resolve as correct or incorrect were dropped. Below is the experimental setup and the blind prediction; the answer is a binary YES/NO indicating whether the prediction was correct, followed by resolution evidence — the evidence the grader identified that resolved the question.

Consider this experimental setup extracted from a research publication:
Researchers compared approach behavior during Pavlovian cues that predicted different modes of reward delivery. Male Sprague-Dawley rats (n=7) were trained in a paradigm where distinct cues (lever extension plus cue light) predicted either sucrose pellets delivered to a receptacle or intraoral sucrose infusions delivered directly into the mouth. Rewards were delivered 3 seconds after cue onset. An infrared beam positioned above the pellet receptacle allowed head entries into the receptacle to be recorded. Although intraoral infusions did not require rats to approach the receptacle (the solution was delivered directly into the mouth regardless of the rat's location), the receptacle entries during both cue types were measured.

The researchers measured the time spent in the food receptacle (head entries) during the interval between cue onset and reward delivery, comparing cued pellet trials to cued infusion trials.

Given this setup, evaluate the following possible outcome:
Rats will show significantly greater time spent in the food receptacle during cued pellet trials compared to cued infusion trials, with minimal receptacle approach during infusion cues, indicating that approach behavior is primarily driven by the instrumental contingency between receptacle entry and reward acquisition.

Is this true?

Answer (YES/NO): NO